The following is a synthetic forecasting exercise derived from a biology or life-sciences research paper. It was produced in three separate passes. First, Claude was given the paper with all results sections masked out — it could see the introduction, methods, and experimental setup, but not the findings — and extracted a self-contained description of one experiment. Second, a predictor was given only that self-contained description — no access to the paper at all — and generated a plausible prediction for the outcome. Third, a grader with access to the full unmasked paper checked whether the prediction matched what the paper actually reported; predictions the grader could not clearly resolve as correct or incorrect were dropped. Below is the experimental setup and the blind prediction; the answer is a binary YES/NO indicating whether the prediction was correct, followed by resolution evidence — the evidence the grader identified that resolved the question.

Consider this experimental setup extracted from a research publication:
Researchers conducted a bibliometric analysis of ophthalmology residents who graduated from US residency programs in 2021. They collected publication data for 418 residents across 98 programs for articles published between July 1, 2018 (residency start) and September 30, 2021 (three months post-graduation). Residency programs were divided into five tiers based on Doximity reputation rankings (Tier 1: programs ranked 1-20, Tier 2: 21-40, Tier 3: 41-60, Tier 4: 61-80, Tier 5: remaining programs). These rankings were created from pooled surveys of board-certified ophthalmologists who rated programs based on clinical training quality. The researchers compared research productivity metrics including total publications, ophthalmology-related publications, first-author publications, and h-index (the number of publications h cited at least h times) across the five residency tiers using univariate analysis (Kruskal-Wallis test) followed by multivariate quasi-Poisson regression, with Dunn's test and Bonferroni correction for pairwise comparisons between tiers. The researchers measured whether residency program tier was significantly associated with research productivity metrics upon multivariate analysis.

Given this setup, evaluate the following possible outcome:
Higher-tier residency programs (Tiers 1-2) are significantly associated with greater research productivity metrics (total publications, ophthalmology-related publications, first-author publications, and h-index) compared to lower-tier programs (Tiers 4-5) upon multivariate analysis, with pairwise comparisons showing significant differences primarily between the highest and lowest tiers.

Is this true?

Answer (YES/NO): YES